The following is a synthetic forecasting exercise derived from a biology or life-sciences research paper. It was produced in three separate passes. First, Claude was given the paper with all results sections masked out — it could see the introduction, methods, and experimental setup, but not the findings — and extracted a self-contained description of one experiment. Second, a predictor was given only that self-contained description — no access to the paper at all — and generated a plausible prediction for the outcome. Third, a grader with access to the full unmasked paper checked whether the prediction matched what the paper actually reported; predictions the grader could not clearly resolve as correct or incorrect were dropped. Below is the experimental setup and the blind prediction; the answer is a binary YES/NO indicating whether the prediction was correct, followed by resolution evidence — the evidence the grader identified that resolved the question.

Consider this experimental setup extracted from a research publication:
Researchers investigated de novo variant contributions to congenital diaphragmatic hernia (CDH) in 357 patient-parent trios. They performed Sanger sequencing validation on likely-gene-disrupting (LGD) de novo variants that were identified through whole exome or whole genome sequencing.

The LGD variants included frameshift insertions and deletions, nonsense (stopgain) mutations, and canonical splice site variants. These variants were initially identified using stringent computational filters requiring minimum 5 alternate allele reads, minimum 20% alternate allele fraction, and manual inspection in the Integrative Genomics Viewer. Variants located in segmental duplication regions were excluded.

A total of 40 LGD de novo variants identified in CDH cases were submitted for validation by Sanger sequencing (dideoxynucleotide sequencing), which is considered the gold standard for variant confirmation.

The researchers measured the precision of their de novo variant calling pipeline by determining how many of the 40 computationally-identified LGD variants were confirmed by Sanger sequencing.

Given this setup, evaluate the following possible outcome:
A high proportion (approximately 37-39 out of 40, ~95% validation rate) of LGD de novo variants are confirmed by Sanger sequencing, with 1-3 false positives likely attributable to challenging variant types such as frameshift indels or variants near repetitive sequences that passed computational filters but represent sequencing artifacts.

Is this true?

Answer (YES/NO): NO